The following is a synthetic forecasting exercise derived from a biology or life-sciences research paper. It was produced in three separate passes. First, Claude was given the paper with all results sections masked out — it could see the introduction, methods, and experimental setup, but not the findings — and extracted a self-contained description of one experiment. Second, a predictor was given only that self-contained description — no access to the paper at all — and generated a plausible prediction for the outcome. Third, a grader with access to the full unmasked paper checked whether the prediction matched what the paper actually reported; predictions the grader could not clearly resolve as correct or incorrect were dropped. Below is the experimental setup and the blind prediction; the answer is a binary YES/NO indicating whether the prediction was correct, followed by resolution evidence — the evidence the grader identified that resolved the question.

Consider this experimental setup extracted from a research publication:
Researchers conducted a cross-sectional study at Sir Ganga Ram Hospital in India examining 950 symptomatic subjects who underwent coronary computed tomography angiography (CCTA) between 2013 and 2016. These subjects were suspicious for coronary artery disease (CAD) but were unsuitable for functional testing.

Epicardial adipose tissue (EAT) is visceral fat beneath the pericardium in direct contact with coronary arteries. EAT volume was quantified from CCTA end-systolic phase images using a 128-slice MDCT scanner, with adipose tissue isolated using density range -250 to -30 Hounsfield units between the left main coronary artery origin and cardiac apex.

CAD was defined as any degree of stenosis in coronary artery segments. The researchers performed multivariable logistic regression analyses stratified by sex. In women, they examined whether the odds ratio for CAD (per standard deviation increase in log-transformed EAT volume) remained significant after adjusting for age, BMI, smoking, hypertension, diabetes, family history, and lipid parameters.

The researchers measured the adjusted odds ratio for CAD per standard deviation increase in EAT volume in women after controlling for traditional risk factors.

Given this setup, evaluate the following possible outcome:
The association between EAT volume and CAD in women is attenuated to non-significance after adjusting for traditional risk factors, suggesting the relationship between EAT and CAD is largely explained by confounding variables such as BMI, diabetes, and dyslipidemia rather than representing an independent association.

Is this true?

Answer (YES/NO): NO